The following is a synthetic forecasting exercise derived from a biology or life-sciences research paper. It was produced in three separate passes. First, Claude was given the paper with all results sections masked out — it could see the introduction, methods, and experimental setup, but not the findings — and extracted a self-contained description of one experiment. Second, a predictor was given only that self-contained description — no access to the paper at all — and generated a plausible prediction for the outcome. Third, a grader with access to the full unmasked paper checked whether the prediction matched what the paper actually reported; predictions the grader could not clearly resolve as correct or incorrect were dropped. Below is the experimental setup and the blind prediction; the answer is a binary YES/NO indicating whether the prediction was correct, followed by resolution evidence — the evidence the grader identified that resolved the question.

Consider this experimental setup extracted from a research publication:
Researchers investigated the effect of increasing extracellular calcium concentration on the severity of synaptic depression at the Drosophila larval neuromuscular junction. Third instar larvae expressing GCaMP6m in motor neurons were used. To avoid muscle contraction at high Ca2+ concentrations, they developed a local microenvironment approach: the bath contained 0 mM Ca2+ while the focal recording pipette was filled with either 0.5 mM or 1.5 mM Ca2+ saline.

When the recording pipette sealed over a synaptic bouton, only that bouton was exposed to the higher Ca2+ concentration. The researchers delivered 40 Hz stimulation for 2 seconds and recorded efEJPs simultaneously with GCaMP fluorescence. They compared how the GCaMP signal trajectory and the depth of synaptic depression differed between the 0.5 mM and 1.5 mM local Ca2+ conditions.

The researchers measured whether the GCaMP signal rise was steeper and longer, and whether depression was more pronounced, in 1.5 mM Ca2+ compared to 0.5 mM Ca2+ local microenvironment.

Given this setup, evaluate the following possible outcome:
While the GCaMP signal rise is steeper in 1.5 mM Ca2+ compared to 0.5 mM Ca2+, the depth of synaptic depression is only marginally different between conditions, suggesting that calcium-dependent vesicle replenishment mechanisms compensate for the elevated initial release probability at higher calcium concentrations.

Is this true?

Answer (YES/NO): NO